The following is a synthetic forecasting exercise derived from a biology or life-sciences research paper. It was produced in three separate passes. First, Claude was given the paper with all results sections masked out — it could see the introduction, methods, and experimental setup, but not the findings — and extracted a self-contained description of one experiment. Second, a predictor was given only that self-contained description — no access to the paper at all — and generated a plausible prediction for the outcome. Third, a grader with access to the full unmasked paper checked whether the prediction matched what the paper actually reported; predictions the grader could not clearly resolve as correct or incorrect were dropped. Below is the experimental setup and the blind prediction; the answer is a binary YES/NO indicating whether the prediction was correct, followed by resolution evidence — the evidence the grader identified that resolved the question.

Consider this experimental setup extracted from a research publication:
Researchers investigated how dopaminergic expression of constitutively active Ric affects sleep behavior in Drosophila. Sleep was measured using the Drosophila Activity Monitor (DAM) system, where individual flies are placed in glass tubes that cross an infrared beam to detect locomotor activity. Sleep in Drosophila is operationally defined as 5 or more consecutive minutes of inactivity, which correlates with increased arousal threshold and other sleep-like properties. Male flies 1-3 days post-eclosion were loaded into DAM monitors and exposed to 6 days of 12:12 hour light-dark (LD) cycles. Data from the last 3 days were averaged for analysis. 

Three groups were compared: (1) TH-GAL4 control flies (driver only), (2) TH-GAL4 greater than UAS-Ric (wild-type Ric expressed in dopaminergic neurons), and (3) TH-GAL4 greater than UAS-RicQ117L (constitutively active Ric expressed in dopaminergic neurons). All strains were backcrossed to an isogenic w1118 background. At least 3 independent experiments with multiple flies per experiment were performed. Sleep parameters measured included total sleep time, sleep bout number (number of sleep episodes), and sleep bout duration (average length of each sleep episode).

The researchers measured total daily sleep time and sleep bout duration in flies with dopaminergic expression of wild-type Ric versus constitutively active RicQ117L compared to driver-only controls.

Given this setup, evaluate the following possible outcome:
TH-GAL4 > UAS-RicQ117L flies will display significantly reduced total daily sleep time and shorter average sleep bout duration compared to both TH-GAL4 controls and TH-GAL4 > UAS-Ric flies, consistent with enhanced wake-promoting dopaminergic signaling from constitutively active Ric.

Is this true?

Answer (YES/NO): NO